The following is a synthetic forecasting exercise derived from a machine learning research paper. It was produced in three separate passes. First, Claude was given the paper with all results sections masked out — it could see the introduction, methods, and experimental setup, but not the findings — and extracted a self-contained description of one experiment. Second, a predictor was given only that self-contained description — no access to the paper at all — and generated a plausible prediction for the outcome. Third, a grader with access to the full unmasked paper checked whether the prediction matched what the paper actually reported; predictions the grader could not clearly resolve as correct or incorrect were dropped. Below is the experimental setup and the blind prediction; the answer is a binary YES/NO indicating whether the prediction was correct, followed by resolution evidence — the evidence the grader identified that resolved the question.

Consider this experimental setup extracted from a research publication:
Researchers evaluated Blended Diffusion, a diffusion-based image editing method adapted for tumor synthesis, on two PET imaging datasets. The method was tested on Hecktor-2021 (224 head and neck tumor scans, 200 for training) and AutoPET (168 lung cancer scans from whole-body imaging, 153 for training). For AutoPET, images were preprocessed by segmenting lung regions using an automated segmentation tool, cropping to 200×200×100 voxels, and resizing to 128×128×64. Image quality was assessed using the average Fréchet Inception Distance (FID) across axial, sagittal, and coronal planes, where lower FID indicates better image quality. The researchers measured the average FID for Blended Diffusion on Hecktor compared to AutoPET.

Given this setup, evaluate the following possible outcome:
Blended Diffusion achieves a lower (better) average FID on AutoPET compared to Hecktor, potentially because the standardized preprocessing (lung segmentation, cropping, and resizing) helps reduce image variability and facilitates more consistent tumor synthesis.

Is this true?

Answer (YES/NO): NO